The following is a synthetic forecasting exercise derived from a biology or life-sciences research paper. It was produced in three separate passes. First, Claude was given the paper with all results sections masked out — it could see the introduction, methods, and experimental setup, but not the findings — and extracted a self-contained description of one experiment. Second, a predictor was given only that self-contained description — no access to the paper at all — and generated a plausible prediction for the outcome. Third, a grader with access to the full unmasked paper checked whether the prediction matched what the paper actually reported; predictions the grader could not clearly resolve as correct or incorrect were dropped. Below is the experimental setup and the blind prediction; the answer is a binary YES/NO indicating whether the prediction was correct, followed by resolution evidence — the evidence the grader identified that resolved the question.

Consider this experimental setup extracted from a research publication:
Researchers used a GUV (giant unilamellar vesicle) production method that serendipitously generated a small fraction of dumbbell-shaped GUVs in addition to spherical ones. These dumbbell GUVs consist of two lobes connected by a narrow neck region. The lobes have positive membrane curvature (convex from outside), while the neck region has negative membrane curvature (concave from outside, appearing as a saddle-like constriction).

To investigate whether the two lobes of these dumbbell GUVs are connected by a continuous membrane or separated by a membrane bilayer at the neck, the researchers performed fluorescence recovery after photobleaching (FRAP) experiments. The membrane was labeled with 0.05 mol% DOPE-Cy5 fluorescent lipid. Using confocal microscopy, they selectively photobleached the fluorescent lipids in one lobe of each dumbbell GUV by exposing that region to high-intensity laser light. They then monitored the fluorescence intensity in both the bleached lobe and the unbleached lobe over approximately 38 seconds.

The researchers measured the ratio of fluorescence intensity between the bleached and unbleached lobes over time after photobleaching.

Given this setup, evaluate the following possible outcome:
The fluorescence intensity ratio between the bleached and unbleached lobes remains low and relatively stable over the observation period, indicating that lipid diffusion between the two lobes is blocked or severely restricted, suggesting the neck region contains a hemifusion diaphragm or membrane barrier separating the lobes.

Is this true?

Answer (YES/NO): NO